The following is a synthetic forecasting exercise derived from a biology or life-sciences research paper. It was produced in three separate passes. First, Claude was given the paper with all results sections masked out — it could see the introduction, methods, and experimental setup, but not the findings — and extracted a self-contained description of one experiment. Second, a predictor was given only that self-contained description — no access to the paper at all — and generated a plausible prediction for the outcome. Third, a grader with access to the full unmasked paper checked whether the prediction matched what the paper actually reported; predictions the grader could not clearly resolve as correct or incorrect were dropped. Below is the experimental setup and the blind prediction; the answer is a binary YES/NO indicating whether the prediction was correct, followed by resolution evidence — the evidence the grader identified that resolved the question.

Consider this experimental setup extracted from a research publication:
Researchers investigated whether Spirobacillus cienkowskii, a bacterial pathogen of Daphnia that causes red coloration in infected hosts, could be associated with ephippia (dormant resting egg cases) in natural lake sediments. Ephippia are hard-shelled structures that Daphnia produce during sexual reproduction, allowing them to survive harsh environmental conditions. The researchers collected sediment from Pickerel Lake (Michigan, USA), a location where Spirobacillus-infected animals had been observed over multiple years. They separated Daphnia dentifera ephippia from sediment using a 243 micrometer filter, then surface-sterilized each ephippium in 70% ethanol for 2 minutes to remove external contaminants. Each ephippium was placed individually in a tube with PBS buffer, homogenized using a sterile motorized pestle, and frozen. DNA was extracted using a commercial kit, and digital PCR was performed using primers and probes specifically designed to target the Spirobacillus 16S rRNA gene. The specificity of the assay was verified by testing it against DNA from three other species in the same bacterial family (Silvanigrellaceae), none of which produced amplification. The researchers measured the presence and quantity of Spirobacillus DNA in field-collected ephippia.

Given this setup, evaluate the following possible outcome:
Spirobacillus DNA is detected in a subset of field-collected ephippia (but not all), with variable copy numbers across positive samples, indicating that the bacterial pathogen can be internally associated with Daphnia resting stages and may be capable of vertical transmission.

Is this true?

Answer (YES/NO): YES